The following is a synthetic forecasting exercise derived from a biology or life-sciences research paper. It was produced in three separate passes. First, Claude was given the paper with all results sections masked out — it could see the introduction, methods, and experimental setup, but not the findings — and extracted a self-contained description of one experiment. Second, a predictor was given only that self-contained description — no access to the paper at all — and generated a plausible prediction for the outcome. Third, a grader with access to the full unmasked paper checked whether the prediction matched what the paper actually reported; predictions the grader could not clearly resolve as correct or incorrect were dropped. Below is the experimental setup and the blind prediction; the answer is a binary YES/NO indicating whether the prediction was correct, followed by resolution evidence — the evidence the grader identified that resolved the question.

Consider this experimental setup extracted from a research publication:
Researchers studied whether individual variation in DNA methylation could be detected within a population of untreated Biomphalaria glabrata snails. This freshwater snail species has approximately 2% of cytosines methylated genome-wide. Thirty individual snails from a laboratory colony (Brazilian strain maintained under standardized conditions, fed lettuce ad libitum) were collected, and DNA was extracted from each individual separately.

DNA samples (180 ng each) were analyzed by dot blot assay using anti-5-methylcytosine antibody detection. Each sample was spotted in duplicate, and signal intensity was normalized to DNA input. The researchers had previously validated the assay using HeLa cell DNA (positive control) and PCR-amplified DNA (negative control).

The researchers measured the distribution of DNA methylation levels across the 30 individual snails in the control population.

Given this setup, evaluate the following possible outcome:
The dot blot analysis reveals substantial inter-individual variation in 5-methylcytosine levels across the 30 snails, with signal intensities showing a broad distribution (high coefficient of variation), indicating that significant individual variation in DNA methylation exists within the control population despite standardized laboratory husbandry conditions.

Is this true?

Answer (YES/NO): NO